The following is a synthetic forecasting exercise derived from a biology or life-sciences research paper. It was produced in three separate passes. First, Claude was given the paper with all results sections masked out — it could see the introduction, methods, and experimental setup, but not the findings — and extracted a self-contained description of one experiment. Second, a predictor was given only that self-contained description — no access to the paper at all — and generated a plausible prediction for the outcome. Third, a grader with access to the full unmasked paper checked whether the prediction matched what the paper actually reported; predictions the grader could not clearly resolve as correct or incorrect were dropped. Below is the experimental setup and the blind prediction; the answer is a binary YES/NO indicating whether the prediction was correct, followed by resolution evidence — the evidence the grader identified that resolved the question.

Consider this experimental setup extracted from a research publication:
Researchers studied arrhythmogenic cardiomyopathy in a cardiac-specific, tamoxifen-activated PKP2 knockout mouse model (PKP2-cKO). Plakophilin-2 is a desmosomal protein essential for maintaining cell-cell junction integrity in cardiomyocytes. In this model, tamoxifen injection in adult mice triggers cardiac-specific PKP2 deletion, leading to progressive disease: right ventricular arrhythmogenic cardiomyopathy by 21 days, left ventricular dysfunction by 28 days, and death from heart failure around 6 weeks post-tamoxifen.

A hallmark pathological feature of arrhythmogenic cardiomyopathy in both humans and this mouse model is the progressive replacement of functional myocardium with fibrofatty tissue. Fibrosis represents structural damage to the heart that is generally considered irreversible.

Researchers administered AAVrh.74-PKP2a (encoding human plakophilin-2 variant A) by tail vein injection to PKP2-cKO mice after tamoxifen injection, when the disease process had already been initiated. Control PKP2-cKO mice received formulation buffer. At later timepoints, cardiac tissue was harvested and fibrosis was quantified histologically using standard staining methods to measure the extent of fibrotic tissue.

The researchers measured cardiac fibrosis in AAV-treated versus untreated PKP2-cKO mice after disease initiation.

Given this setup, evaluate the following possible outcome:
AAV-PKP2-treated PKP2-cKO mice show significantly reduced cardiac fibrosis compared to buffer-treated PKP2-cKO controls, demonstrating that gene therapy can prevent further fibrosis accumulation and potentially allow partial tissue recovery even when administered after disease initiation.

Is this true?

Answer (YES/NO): YES